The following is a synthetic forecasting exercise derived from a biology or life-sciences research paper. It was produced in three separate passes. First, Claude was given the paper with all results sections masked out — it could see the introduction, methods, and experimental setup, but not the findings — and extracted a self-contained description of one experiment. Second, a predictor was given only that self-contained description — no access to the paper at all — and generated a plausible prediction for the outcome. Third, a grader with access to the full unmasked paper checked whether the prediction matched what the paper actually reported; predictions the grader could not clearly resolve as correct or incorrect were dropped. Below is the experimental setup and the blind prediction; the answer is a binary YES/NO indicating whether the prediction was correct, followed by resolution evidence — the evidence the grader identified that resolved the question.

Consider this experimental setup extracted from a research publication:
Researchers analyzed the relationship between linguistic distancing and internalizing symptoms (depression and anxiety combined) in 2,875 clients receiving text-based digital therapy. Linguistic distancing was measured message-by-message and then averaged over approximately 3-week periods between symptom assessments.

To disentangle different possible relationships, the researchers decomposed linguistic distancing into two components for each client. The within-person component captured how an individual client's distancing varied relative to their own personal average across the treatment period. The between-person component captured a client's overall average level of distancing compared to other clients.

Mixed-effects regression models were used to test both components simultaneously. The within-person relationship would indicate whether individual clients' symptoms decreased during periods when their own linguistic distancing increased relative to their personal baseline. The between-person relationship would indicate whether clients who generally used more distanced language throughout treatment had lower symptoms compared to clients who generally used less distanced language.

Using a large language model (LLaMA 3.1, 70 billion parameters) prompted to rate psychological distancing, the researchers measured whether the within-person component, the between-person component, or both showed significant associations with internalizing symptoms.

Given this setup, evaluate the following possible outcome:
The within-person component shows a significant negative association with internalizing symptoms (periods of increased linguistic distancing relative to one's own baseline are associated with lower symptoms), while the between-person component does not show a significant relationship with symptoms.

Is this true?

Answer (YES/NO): NO